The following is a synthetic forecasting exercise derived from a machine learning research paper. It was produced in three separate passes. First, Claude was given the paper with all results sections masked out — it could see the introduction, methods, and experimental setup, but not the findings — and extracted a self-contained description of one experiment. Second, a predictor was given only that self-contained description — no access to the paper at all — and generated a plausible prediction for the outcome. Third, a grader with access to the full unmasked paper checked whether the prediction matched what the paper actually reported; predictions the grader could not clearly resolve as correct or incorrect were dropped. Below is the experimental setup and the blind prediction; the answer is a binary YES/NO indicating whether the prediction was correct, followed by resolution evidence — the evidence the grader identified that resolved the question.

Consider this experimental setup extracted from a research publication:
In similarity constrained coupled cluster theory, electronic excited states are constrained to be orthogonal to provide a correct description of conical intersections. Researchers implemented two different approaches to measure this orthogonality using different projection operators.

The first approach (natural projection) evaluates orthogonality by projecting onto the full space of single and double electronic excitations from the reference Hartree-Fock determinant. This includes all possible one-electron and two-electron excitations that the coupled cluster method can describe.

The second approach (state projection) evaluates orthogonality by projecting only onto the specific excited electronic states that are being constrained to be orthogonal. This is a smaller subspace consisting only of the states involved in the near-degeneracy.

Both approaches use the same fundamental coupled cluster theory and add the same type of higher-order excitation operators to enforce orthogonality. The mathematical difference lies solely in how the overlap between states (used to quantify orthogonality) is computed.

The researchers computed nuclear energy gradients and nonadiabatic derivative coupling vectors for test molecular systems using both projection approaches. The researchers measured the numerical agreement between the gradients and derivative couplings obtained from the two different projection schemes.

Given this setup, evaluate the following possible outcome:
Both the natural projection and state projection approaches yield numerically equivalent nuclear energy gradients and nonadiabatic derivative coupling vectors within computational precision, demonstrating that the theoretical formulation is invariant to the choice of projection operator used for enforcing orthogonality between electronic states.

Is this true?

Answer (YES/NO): NO